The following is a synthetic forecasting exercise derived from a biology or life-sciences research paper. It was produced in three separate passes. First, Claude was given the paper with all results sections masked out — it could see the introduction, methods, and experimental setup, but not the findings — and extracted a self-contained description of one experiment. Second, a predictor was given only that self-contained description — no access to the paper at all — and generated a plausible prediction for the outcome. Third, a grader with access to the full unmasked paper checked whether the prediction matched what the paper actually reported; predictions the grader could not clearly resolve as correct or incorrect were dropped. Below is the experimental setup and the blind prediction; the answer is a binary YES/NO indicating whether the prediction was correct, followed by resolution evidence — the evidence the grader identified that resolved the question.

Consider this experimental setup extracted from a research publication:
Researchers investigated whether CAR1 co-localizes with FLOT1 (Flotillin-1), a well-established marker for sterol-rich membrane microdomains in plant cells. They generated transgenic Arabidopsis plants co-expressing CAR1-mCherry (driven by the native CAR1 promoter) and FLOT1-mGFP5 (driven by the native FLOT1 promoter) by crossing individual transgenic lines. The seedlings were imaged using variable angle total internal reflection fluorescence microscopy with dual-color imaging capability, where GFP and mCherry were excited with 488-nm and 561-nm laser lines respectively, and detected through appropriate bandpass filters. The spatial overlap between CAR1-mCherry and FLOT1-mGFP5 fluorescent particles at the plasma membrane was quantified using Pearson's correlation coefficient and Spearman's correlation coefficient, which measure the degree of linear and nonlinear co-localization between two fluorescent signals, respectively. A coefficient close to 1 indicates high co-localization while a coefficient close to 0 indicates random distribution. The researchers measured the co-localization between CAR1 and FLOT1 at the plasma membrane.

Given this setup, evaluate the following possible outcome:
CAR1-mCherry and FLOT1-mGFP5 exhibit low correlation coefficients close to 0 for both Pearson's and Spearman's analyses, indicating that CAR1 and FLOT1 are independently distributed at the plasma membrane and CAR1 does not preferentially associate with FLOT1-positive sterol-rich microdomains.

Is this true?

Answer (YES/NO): NO